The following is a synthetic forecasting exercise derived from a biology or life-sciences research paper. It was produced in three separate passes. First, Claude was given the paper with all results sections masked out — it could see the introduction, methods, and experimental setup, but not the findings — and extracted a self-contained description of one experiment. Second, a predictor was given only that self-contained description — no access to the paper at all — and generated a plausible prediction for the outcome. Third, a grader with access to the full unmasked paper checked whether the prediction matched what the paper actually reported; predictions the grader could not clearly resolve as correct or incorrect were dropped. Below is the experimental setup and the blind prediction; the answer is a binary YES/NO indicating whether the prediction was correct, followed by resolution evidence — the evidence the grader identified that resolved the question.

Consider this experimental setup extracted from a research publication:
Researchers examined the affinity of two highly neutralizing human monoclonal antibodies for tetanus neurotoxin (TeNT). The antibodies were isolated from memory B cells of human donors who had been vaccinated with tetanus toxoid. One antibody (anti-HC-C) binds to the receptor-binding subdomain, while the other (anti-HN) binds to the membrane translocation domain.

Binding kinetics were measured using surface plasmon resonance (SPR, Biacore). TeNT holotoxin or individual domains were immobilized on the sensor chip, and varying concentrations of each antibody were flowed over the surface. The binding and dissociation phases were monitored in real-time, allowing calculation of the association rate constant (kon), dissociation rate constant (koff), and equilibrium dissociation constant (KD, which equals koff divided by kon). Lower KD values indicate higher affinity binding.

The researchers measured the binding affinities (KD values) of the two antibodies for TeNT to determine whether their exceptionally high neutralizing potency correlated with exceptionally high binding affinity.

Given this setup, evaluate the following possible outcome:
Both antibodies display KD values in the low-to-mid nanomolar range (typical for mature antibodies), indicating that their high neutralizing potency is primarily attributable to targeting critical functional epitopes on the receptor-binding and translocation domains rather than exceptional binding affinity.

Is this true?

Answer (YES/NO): NO